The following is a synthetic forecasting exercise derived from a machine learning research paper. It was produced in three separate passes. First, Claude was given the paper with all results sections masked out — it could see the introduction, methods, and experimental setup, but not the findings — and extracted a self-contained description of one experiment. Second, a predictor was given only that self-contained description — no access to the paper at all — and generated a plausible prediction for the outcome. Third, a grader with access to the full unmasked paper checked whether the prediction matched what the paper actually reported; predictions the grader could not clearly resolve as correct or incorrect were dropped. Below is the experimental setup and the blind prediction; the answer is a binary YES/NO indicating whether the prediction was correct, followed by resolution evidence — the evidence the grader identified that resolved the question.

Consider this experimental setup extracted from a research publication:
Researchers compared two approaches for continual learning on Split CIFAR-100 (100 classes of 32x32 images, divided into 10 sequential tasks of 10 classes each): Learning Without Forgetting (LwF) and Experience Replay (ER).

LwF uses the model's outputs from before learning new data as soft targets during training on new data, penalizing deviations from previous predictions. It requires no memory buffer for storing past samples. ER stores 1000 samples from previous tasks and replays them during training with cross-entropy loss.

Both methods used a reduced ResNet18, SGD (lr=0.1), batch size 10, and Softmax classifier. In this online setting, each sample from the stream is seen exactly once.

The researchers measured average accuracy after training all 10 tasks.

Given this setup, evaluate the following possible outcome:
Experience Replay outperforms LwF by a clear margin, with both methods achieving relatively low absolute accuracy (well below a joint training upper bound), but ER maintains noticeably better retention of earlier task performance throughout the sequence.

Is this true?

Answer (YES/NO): NO